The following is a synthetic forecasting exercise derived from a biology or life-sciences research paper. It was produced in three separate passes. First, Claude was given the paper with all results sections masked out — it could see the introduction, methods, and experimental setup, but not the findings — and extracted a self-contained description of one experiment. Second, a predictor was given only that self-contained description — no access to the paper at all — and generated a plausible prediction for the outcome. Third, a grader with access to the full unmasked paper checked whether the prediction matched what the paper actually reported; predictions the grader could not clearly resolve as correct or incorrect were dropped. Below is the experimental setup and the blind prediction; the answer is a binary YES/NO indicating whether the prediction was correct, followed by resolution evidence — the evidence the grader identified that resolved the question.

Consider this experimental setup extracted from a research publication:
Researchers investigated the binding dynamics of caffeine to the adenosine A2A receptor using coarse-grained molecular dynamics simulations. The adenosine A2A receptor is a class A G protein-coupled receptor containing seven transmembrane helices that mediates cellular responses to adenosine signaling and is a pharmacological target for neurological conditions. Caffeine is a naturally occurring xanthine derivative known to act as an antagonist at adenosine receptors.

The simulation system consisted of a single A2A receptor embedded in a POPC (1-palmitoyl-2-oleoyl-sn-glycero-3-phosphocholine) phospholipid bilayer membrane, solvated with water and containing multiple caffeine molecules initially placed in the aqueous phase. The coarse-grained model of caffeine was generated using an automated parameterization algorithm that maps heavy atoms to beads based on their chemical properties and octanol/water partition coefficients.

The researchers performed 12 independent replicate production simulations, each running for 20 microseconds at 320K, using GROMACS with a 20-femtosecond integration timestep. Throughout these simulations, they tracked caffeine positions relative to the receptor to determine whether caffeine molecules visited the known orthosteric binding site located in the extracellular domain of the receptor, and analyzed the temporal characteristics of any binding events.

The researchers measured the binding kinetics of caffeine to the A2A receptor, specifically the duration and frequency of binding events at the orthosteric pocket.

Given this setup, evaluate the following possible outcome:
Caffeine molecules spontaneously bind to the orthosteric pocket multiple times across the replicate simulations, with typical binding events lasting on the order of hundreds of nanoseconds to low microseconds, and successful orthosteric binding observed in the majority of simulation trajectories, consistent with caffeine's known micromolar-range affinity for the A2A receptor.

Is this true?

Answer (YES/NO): NO